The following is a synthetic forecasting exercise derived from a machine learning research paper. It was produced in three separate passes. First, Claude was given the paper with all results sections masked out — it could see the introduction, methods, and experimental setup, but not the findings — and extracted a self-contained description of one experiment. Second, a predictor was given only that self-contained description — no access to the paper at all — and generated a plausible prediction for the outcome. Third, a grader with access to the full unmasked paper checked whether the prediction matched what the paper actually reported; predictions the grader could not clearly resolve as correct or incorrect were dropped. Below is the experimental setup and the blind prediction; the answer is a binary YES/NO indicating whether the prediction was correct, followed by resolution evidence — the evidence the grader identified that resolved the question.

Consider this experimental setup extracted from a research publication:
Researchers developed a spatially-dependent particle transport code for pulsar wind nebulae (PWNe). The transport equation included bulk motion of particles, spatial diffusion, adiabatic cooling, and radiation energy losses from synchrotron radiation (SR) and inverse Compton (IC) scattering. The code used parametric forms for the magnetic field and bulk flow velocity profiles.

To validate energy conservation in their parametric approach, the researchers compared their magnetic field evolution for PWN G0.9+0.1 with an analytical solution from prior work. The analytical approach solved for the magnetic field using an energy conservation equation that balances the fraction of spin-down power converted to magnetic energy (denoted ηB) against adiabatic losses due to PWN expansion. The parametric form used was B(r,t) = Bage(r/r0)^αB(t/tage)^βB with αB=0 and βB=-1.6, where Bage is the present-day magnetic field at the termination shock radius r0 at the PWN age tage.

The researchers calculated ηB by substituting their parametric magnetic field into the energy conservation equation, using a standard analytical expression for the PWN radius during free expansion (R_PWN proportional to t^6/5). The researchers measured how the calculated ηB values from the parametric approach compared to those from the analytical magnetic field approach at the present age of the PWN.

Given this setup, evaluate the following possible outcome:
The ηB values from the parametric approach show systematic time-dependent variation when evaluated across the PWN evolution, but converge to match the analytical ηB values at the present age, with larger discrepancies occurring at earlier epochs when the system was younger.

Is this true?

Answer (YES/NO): YES